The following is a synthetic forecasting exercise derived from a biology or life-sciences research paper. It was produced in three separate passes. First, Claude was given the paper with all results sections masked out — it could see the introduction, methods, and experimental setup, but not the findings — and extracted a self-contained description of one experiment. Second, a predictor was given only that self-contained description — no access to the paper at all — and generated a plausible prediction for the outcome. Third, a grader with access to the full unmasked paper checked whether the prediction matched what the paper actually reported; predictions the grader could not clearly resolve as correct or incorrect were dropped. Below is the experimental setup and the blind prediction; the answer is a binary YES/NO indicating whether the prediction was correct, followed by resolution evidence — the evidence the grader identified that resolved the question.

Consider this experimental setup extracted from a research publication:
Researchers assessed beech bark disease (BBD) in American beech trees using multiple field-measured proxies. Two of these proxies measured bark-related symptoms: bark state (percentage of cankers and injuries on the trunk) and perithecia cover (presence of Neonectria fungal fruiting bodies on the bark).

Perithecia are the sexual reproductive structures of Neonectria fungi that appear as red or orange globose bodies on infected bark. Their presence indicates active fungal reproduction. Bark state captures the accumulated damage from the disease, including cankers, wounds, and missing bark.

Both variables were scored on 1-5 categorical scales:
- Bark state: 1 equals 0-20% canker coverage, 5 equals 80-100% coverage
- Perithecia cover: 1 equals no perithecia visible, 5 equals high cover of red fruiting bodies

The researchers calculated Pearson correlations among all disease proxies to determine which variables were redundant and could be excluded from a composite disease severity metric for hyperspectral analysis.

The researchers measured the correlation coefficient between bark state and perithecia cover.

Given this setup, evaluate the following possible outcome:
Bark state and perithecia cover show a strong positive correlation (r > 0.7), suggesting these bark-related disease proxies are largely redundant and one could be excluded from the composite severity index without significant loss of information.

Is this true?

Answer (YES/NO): YES